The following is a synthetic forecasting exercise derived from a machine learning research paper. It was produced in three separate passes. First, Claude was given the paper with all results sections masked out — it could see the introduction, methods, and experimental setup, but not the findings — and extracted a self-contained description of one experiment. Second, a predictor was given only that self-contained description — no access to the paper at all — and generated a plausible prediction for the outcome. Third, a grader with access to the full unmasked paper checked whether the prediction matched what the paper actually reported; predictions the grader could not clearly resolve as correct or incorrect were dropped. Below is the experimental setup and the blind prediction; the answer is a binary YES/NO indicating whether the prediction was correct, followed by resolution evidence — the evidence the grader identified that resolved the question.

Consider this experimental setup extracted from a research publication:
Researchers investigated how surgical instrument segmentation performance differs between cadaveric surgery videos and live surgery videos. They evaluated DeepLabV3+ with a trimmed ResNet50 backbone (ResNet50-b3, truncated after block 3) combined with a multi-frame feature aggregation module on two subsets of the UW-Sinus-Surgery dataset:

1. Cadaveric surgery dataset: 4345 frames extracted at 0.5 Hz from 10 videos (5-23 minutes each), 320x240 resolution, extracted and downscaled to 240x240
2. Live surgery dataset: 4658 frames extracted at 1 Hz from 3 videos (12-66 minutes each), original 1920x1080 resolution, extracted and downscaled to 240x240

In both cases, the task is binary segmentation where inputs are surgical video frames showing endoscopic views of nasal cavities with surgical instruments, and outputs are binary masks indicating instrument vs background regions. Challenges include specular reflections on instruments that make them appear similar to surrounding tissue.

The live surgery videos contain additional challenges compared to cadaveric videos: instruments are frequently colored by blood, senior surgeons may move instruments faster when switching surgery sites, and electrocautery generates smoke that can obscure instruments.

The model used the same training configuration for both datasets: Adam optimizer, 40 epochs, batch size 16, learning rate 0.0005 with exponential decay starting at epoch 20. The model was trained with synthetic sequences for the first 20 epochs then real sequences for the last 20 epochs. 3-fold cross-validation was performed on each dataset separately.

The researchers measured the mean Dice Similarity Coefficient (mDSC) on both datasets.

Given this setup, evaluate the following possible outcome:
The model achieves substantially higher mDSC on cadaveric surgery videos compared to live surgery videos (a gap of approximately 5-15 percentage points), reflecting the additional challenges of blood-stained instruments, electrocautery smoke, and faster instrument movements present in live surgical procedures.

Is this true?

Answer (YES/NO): NO